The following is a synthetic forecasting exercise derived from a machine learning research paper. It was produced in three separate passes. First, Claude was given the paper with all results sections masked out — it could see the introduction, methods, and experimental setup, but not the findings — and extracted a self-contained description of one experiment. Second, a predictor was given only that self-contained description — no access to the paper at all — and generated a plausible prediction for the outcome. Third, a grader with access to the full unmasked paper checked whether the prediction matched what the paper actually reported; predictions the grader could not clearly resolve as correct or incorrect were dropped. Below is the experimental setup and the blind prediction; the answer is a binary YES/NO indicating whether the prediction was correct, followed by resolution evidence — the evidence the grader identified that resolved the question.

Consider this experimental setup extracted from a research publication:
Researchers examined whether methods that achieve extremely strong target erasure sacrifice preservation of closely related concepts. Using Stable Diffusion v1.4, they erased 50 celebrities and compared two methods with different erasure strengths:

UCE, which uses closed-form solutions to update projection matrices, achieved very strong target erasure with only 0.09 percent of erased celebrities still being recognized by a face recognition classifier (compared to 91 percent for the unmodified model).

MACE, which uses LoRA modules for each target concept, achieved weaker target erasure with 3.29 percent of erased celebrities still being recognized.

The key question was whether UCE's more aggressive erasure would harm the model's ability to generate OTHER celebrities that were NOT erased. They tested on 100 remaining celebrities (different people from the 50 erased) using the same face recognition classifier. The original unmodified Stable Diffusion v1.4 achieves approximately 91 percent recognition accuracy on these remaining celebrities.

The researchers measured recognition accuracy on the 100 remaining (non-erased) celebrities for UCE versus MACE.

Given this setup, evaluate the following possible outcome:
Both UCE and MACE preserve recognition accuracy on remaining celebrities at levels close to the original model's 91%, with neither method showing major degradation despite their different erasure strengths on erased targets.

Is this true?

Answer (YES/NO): NO